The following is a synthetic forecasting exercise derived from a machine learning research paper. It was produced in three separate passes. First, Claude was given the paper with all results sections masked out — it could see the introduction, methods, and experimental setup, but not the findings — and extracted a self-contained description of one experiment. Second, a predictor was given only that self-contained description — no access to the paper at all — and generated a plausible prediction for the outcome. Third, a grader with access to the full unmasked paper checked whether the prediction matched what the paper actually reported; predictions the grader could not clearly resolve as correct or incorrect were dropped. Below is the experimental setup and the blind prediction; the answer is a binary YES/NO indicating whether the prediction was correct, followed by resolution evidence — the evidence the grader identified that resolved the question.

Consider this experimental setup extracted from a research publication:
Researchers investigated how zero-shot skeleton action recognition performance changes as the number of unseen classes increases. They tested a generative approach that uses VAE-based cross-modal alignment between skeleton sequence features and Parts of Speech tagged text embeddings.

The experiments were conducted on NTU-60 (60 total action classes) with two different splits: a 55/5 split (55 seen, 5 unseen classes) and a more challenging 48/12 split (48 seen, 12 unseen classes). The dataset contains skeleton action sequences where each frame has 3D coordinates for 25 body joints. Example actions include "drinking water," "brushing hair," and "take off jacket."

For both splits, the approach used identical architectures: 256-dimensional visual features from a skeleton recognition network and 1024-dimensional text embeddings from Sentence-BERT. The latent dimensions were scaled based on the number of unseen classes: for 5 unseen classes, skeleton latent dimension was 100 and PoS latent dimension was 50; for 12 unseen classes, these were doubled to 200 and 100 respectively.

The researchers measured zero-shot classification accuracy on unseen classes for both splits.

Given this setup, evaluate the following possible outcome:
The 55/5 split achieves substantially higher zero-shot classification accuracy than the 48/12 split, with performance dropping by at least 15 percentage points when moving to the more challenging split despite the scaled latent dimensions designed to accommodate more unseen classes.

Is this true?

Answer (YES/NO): YES